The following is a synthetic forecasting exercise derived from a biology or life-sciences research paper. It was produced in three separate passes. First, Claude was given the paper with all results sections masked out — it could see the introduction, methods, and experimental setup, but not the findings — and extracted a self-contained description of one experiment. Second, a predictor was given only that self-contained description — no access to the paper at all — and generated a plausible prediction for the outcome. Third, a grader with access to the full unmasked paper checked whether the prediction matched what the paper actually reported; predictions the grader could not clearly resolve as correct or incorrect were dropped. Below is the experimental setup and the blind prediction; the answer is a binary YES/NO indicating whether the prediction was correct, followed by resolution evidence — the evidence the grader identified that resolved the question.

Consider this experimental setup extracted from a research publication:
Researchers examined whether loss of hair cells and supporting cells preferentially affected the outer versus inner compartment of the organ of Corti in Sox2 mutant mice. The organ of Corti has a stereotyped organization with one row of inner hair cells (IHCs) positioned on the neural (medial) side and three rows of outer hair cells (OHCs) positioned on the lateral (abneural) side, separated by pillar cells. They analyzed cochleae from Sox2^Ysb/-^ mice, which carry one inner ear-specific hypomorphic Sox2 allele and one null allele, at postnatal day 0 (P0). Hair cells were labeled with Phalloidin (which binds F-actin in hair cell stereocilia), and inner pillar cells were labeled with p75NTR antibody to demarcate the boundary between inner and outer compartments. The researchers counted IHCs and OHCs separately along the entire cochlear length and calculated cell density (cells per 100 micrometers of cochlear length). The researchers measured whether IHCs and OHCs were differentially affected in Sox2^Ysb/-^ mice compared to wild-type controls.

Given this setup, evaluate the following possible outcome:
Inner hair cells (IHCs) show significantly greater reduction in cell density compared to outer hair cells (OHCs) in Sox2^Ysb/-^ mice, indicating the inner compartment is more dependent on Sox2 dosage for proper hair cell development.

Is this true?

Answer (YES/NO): NO